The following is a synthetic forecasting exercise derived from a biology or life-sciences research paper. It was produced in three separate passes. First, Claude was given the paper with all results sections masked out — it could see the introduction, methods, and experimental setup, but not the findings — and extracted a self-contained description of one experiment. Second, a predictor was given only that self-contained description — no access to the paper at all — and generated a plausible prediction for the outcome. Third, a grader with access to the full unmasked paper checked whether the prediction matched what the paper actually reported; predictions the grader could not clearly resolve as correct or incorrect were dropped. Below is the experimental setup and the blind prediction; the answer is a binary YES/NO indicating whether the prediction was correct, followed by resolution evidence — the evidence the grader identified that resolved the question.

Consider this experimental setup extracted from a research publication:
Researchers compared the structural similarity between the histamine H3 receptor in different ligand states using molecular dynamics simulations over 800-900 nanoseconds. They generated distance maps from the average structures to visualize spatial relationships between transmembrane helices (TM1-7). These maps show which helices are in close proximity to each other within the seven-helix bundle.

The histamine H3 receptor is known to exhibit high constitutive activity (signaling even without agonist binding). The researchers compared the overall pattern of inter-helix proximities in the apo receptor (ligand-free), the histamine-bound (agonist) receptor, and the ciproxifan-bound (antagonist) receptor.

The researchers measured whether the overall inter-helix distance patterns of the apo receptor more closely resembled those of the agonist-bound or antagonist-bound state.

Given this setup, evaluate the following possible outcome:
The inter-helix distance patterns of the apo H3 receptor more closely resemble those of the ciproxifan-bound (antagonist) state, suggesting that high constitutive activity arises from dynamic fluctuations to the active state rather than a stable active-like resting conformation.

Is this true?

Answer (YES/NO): NO